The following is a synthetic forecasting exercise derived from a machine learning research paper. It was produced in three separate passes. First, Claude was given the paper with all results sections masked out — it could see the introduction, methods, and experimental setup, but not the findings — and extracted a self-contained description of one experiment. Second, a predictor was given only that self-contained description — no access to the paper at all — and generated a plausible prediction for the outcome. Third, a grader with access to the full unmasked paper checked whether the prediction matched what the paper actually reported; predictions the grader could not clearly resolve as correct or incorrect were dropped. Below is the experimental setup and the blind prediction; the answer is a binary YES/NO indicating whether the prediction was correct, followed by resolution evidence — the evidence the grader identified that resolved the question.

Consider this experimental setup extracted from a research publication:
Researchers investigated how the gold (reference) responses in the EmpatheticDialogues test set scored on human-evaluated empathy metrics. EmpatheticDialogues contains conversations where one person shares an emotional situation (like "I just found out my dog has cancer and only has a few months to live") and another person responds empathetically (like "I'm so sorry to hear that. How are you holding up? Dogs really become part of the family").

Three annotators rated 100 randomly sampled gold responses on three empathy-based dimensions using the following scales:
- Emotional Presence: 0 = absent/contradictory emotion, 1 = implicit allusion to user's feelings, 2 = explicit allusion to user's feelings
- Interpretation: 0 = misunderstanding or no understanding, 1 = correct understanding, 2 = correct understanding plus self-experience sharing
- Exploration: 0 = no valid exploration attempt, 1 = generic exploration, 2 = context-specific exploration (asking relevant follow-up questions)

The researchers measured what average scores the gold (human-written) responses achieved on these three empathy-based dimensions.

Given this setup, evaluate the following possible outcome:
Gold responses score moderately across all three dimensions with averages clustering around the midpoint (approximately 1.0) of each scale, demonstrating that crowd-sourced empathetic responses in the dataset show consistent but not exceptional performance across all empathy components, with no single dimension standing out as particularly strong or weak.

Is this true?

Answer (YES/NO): NO